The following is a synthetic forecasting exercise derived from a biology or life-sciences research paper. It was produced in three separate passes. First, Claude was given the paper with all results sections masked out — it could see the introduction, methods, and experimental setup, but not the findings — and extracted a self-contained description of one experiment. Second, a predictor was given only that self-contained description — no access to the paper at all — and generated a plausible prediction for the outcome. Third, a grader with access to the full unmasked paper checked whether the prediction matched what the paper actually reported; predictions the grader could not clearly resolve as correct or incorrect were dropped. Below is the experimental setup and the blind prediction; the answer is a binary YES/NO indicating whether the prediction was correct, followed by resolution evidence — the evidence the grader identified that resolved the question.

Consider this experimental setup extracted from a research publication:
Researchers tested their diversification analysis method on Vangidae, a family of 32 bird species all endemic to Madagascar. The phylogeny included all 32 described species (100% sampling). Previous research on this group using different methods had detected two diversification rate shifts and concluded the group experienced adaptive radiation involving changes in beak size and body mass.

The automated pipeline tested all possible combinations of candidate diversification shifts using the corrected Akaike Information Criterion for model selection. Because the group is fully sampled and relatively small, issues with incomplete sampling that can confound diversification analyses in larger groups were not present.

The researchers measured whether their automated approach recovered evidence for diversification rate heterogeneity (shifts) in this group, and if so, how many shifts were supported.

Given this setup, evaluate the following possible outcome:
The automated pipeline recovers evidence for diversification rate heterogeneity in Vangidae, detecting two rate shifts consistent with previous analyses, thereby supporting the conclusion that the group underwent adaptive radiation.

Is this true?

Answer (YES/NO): NO